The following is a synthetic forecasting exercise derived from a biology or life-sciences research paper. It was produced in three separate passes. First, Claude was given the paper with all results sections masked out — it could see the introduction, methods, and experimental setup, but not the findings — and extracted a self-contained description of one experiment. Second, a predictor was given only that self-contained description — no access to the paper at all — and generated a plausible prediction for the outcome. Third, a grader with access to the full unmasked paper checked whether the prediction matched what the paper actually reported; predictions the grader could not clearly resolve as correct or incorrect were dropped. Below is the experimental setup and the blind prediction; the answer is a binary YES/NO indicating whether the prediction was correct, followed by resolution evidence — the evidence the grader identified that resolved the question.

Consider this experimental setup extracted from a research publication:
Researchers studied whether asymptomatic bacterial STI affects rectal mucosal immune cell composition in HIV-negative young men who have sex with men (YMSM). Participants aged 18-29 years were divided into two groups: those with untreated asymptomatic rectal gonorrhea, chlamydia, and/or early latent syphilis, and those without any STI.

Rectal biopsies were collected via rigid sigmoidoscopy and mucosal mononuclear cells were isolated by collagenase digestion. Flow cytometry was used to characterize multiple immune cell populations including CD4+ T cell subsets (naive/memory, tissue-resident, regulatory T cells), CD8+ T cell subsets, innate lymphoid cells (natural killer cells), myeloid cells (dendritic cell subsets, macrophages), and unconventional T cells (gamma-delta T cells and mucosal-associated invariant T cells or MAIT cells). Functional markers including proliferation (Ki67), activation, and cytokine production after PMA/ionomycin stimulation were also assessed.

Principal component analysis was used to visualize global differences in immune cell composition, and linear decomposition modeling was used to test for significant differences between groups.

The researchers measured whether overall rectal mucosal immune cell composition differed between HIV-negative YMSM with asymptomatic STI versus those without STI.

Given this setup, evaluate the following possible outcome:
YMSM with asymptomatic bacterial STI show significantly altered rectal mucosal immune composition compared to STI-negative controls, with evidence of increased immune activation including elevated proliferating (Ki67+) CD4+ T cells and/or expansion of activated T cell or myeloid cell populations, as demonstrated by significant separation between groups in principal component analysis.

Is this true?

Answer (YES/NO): NO